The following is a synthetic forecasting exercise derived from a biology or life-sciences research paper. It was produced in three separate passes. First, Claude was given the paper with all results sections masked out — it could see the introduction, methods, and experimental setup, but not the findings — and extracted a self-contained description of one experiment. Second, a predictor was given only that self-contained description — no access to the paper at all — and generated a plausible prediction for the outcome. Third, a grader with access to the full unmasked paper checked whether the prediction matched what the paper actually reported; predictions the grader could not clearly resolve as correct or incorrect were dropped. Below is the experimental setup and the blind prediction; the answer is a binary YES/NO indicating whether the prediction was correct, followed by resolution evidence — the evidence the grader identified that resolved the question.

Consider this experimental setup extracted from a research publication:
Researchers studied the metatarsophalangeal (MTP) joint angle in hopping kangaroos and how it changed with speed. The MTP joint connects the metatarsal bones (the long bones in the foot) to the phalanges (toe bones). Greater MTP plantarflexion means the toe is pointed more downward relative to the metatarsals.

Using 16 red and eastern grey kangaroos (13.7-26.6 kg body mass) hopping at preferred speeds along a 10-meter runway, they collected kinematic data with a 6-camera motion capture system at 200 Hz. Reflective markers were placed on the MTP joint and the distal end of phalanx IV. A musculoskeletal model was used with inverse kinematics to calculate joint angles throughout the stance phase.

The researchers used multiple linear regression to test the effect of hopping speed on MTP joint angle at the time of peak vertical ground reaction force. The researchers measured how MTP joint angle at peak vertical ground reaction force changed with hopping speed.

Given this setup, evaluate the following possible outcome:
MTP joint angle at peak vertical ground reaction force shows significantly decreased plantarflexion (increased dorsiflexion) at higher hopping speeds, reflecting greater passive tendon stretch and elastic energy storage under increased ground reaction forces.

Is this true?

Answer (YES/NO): NO